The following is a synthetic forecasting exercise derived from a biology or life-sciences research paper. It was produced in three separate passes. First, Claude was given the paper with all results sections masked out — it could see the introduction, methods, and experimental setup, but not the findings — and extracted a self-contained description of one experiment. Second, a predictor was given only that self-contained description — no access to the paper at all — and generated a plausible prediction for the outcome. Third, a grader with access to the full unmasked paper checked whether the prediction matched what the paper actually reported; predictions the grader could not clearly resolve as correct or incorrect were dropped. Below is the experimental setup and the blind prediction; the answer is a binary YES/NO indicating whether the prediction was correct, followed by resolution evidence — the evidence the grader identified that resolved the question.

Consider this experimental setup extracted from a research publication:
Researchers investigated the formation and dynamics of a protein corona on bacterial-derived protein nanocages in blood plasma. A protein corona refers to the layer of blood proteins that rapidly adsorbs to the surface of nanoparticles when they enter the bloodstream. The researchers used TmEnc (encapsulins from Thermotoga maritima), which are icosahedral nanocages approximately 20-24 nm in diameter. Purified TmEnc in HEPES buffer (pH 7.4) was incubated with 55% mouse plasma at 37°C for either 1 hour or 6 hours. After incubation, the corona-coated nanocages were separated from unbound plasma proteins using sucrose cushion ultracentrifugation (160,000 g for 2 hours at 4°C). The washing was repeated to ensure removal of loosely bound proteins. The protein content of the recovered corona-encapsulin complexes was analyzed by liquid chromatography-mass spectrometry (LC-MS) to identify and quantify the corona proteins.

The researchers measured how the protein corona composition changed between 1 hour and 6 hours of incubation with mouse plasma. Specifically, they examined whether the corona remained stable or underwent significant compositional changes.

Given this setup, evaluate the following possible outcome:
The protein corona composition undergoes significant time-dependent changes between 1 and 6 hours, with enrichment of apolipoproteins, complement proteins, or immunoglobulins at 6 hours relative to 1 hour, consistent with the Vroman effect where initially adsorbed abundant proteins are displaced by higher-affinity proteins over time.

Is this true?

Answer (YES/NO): NO